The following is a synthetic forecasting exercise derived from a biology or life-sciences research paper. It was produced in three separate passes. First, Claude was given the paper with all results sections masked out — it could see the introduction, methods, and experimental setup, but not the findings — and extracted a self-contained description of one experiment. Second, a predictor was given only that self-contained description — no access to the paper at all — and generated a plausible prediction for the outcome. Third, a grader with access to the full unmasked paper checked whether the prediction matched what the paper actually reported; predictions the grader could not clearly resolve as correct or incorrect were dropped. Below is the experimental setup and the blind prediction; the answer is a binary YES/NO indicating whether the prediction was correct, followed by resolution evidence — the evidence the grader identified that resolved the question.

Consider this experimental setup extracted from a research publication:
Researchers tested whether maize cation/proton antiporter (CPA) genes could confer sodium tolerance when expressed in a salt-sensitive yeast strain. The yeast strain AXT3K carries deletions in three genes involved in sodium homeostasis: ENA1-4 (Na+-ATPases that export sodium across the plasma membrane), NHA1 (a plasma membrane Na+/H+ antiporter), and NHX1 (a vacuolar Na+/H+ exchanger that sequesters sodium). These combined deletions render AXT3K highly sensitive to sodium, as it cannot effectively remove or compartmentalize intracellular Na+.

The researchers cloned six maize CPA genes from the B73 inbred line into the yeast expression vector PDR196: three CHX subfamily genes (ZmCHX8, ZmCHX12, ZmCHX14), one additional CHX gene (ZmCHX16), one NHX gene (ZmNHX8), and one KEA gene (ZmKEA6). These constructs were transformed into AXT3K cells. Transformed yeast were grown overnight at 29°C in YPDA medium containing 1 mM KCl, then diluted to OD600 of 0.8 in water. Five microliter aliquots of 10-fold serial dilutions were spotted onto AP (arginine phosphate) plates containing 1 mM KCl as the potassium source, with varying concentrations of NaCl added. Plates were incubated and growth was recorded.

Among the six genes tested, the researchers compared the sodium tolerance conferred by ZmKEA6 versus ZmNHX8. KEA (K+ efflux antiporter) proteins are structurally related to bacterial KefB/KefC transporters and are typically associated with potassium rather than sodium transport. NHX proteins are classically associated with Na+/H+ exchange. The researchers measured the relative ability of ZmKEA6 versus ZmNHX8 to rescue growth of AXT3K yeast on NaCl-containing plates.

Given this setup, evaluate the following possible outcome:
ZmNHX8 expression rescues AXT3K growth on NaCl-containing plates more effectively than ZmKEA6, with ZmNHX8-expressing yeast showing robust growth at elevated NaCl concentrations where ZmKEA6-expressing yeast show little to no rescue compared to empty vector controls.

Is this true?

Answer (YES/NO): NO